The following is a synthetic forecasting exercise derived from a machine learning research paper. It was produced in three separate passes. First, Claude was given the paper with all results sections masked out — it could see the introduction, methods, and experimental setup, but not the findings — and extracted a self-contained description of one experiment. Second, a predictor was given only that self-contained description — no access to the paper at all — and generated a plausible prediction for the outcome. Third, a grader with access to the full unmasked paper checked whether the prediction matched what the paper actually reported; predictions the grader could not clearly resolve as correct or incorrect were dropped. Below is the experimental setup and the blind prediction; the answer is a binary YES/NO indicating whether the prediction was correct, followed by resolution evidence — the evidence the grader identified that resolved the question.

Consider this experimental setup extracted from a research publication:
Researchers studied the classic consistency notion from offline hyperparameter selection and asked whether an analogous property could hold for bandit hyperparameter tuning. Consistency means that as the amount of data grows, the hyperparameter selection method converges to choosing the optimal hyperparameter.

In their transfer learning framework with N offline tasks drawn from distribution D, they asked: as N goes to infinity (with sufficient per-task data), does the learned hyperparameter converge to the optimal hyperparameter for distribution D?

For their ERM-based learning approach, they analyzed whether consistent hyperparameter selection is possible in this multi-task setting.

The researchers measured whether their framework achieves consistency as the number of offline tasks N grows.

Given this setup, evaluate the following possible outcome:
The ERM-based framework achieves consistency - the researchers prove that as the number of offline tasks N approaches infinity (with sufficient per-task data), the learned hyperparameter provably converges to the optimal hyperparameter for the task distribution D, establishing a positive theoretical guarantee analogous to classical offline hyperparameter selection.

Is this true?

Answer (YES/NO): YES